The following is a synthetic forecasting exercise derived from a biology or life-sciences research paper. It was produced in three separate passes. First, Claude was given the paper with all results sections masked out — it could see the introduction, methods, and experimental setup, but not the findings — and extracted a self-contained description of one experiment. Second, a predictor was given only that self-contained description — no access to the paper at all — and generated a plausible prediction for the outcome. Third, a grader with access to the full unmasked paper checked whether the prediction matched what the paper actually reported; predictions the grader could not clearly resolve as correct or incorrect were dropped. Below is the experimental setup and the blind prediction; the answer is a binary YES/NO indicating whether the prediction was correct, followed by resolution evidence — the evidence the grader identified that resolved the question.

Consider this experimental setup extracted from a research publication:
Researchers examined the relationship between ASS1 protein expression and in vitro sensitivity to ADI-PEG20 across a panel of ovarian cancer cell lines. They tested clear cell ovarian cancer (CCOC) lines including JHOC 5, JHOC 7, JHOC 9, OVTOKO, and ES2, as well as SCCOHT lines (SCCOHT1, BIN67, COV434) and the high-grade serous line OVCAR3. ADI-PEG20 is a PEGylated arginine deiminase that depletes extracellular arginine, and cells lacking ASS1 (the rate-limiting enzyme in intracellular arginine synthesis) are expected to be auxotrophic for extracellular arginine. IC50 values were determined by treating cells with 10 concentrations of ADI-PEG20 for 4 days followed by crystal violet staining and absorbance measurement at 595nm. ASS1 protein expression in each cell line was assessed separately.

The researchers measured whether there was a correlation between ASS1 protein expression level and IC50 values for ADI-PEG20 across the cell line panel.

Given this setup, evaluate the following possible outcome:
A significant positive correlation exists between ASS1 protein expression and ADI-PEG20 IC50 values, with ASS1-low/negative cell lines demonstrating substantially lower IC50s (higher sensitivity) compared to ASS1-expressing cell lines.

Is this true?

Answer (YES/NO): YES